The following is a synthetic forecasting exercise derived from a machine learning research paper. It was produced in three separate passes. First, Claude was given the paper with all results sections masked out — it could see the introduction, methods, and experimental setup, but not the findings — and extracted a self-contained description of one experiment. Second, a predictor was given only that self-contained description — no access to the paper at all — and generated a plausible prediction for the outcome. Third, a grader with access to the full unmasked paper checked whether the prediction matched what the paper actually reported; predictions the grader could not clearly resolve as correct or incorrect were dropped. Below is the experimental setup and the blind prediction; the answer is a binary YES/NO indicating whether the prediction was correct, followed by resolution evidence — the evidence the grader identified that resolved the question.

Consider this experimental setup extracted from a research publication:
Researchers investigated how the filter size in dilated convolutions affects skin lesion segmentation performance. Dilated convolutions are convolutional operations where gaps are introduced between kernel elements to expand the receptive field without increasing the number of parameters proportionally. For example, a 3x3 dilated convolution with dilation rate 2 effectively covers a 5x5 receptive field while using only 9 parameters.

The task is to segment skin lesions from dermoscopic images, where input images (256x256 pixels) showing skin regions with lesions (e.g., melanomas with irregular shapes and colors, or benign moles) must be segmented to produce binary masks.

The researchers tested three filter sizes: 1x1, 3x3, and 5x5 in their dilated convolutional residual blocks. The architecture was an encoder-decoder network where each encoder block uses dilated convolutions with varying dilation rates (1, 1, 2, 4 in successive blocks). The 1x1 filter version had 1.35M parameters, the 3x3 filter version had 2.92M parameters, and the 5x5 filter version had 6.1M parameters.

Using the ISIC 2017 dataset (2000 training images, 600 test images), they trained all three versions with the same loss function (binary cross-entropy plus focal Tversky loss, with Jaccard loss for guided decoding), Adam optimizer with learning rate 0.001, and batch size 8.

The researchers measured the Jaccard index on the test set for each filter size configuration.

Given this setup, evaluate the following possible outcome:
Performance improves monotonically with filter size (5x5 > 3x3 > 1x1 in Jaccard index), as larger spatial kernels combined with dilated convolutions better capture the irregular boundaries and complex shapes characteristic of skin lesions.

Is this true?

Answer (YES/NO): NO